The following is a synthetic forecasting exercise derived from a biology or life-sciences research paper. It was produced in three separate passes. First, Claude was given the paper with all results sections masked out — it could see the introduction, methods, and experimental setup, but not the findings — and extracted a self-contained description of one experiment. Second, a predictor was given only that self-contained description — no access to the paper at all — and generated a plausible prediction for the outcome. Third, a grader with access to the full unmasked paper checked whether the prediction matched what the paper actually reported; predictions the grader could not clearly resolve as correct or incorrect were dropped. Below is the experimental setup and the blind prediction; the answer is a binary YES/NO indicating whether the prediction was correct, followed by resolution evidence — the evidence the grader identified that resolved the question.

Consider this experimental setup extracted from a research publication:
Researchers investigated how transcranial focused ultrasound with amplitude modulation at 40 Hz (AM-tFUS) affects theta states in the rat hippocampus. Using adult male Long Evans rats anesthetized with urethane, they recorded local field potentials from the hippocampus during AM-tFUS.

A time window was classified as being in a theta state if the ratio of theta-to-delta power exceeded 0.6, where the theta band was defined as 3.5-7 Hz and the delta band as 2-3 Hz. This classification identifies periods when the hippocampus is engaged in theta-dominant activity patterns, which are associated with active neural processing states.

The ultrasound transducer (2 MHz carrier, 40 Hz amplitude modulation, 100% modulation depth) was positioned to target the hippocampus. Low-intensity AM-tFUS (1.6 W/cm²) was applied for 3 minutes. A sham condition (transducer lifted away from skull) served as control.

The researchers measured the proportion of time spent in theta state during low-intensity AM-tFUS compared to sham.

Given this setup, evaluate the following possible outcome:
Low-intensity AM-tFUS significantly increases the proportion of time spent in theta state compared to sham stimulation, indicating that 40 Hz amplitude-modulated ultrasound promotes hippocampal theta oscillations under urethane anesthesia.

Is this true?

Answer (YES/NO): NO